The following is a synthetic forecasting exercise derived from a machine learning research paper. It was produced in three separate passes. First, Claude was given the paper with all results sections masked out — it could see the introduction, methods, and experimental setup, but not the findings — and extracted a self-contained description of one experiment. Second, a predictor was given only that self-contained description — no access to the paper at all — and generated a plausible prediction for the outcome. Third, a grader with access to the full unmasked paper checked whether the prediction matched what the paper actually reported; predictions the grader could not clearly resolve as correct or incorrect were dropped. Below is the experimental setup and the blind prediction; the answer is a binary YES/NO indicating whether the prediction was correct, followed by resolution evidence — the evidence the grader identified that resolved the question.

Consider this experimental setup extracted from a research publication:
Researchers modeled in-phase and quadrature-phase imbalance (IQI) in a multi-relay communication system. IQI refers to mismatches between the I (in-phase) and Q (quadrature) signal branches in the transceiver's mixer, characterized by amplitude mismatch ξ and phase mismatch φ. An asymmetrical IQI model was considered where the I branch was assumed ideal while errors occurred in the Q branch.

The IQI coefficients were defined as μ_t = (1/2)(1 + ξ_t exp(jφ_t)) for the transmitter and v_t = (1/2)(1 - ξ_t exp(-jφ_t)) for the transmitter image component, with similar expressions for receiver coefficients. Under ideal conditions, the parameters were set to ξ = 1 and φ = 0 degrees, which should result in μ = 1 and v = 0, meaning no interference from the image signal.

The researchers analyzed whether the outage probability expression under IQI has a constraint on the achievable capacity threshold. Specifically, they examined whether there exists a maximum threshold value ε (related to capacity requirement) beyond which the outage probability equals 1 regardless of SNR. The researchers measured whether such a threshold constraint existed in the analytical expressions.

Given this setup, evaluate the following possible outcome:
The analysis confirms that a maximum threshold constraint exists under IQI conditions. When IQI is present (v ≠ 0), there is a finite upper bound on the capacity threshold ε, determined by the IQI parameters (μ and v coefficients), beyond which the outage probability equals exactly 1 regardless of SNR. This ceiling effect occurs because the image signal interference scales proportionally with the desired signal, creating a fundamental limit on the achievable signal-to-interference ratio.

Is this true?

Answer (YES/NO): YES